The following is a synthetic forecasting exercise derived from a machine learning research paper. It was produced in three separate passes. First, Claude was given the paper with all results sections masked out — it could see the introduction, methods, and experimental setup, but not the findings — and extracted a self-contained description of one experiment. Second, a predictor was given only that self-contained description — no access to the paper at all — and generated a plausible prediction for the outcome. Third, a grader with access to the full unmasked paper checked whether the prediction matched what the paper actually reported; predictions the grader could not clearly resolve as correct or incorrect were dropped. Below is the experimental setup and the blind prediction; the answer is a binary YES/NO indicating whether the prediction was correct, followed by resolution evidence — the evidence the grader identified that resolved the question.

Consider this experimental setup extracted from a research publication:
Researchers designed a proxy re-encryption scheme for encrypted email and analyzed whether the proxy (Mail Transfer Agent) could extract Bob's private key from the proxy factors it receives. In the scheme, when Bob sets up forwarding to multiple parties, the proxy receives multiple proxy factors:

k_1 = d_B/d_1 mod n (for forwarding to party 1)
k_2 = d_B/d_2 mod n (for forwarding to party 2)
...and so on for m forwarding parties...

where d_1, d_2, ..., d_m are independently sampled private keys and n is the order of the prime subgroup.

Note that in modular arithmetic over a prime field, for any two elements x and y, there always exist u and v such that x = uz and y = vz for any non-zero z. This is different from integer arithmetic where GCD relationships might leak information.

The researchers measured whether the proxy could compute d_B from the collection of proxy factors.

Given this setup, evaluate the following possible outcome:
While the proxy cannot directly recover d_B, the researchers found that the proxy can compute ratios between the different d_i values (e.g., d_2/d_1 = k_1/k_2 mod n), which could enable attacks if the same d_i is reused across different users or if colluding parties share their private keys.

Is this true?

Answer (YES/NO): NO